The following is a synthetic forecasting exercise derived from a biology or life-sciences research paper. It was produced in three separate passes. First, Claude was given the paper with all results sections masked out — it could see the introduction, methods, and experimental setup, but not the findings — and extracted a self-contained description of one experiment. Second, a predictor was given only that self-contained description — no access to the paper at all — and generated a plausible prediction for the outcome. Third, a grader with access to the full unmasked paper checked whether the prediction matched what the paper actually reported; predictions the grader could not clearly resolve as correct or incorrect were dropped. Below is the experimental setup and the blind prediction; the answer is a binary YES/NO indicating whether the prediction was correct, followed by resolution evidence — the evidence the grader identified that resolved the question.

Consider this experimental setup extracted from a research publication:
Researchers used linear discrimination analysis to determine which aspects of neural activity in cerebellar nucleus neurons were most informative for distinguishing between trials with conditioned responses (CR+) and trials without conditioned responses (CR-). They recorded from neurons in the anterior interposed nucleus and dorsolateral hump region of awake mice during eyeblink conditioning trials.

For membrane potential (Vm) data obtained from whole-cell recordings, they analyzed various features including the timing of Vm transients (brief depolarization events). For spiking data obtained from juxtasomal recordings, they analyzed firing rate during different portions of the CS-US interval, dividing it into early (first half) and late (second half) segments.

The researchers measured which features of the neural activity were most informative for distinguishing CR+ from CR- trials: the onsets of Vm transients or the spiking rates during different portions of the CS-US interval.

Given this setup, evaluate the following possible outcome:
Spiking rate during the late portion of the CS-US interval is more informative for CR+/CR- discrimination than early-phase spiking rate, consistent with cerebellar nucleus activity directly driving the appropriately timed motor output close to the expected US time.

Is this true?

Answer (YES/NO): YES